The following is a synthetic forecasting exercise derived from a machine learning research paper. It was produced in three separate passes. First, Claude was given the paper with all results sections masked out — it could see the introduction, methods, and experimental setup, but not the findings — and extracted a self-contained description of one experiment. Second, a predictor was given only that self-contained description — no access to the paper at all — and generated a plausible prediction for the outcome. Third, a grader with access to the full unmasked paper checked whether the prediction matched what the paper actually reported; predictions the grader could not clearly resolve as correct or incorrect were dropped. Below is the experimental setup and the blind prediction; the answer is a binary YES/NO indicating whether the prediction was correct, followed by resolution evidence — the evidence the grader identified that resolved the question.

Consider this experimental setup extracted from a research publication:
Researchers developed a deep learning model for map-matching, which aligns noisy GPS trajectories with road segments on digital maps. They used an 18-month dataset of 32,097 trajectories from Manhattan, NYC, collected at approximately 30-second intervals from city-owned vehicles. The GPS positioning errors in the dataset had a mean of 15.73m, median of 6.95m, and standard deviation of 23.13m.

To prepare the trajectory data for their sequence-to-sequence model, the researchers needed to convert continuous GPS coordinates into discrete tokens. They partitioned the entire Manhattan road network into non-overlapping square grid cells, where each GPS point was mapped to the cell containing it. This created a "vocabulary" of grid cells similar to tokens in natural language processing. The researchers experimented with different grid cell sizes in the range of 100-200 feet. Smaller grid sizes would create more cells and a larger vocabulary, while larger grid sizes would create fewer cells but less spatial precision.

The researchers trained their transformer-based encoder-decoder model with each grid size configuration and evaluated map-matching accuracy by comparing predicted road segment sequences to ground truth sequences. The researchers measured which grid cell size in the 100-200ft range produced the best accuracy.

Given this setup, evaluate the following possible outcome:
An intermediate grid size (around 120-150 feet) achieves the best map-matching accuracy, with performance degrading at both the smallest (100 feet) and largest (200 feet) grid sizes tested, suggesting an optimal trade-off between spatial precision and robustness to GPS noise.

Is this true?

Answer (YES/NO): NO